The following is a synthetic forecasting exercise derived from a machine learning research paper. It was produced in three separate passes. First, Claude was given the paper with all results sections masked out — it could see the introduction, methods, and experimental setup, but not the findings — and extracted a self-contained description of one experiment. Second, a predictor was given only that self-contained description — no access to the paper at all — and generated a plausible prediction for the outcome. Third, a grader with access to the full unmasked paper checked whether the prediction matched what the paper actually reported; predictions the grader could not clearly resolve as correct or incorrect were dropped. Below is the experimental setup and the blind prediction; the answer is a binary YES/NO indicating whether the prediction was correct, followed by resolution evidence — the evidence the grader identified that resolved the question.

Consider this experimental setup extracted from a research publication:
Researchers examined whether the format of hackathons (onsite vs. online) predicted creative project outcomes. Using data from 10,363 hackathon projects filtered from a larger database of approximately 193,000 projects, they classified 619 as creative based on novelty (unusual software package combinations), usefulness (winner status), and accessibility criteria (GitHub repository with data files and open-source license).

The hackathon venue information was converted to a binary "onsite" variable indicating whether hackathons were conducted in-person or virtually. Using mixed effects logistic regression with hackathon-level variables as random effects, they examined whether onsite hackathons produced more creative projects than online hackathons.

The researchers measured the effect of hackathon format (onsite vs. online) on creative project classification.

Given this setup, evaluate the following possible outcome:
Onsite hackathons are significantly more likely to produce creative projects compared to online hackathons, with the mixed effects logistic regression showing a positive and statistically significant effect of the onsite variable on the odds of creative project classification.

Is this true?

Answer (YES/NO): NO